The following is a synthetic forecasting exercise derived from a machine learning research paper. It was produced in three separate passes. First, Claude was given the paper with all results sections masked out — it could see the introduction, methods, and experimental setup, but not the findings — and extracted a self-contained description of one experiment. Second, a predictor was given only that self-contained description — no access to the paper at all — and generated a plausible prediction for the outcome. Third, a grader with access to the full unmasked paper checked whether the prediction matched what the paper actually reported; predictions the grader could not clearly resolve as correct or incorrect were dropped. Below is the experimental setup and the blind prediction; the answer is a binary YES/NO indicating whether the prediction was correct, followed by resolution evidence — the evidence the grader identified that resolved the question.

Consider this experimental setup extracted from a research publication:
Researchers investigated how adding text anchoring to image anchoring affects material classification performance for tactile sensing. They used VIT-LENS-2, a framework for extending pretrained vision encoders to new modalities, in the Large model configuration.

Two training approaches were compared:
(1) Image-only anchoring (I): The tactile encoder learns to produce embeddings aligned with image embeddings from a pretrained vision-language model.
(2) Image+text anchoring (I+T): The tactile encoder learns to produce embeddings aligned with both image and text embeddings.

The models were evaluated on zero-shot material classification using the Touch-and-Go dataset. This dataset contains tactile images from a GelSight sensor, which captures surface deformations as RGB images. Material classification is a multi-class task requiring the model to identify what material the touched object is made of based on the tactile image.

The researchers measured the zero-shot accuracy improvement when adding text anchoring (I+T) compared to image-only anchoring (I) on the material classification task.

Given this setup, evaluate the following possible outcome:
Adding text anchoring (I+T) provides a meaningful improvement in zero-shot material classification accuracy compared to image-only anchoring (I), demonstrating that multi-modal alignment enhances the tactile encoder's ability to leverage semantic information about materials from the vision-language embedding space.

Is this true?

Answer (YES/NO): YES